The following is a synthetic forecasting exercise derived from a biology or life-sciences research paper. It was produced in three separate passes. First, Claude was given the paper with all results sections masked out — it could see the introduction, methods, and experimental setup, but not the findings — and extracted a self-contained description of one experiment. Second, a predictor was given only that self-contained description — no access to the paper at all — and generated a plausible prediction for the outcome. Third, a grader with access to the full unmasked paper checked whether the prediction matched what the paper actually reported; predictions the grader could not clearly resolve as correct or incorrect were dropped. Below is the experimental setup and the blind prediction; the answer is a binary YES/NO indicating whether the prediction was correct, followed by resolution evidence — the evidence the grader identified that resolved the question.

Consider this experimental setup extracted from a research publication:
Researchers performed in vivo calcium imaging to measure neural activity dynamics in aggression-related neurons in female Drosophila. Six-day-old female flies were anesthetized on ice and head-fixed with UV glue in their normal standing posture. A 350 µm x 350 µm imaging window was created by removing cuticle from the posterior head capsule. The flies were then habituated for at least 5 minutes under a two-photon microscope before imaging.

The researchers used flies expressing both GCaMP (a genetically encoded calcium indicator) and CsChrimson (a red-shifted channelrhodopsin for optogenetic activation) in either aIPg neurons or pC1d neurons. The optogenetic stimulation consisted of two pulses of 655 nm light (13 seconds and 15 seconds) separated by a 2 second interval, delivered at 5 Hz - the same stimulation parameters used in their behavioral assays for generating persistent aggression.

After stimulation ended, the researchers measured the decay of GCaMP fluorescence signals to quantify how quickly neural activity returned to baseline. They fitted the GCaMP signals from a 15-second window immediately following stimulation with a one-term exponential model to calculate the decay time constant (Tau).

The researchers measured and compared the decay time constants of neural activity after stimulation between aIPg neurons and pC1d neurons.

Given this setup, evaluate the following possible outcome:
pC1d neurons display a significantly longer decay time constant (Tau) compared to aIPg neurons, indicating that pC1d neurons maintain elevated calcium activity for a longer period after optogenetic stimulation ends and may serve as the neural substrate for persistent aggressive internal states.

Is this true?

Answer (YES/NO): NO